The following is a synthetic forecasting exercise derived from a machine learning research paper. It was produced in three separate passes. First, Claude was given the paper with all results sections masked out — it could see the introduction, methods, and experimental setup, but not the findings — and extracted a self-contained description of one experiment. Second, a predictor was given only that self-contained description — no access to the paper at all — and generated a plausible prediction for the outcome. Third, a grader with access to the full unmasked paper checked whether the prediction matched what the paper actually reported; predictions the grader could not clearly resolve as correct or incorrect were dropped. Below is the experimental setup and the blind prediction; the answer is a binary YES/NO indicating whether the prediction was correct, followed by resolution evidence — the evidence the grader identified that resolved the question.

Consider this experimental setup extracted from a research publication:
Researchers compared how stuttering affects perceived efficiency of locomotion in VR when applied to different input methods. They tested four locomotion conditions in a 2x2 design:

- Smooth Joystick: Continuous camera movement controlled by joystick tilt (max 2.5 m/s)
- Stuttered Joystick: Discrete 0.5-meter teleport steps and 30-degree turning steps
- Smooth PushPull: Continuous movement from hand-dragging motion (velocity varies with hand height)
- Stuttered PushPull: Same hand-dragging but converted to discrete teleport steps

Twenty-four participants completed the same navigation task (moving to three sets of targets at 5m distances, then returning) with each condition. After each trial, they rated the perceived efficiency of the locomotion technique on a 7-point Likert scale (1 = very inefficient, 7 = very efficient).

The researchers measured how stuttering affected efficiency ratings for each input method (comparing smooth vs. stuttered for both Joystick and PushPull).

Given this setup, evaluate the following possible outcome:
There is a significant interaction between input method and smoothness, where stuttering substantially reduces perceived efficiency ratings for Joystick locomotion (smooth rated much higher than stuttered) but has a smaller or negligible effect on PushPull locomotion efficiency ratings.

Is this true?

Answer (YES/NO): NO